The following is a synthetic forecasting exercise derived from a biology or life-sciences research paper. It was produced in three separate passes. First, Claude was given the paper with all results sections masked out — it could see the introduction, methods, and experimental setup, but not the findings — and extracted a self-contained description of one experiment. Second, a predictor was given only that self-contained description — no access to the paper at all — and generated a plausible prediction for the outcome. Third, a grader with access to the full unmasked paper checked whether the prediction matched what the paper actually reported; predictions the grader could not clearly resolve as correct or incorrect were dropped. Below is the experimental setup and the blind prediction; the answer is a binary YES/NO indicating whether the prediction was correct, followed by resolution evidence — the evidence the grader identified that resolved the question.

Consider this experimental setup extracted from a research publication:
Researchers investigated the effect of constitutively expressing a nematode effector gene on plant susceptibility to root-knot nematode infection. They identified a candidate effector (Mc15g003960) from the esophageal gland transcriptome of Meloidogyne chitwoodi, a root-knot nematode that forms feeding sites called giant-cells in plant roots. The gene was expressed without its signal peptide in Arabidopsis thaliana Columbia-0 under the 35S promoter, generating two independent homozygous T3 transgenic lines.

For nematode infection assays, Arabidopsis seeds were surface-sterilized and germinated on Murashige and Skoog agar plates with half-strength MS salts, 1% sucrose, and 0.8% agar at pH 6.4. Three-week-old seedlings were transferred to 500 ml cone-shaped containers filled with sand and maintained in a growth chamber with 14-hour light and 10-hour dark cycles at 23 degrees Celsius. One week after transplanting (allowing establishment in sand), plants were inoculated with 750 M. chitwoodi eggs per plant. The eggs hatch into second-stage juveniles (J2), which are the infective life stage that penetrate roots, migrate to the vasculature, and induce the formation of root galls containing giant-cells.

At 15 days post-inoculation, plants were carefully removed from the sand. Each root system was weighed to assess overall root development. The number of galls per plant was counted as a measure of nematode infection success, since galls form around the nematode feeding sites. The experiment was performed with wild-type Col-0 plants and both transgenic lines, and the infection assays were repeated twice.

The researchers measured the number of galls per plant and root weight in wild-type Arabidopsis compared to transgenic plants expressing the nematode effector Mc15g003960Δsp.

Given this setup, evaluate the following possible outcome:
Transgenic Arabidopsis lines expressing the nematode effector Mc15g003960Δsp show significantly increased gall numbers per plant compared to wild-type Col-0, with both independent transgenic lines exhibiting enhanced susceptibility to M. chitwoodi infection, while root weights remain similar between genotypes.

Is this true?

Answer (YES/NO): YES